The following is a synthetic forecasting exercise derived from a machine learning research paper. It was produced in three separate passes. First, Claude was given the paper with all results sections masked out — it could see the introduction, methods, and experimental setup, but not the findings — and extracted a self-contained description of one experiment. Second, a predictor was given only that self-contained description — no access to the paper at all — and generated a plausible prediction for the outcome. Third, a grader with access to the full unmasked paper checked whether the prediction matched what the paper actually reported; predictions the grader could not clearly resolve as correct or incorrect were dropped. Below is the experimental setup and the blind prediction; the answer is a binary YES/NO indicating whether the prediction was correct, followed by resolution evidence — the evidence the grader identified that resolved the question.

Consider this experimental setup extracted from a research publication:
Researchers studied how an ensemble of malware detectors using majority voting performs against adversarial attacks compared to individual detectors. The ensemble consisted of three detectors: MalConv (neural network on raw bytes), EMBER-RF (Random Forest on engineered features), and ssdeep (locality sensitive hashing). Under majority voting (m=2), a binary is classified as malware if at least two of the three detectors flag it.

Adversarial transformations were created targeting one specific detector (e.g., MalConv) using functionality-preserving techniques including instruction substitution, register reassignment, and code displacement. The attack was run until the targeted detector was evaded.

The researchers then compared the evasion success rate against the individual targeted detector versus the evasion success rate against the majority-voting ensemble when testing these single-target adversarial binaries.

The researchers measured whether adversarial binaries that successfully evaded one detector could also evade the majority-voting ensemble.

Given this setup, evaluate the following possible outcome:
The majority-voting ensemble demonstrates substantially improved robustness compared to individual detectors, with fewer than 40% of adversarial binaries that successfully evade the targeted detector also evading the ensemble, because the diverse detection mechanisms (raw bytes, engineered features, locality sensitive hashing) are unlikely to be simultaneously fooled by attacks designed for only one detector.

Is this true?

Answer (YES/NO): NO